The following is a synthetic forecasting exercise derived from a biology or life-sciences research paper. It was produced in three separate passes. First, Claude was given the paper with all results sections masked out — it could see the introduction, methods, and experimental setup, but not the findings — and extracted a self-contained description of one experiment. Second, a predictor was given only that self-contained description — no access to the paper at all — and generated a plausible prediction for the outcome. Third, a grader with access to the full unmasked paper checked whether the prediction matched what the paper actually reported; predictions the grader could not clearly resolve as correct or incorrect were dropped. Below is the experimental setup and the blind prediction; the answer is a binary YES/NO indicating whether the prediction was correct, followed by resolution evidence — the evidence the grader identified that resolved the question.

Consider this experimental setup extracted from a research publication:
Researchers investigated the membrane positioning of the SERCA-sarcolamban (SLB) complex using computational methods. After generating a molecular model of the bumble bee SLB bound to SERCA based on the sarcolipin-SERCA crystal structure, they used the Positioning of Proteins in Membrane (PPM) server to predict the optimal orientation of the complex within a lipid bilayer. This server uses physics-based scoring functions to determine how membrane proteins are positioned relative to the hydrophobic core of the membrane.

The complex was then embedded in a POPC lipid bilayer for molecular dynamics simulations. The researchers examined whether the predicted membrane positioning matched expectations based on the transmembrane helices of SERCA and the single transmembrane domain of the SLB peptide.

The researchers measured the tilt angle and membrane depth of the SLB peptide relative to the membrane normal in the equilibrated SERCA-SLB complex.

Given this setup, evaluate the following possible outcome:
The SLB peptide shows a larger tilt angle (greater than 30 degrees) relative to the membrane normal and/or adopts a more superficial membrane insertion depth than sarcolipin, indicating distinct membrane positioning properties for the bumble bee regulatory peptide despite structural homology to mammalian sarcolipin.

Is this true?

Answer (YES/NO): NO